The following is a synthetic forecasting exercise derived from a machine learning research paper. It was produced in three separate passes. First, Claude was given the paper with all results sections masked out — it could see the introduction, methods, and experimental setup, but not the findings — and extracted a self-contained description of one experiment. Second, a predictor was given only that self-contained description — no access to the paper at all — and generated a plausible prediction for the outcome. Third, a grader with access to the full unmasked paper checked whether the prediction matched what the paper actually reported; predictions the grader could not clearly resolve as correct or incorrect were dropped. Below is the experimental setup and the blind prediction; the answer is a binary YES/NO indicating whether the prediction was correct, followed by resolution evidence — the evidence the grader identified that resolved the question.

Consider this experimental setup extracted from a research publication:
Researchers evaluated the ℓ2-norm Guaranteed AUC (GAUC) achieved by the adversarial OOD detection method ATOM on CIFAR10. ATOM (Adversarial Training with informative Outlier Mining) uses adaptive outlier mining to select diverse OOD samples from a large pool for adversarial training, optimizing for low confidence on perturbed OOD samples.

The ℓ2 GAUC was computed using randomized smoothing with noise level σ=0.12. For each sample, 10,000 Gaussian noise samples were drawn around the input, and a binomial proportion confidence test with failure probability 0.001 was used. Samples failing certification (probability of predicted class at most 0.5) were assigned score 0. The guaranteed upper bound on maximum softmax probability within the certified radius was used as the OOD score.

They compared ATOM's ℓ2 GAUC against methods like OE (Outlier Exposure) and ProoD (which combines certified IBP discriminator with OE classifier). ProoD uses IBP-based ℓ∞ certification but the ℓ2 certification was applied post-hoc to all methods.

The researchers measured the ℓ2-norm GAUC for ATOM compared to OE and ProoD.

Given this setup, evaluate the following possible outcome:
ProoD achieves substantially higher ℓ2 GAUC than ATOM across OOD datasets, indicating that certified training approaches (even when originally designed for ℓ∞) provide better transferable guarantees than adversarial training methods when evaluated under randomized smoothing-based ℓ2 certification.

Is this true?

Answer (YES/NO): NO